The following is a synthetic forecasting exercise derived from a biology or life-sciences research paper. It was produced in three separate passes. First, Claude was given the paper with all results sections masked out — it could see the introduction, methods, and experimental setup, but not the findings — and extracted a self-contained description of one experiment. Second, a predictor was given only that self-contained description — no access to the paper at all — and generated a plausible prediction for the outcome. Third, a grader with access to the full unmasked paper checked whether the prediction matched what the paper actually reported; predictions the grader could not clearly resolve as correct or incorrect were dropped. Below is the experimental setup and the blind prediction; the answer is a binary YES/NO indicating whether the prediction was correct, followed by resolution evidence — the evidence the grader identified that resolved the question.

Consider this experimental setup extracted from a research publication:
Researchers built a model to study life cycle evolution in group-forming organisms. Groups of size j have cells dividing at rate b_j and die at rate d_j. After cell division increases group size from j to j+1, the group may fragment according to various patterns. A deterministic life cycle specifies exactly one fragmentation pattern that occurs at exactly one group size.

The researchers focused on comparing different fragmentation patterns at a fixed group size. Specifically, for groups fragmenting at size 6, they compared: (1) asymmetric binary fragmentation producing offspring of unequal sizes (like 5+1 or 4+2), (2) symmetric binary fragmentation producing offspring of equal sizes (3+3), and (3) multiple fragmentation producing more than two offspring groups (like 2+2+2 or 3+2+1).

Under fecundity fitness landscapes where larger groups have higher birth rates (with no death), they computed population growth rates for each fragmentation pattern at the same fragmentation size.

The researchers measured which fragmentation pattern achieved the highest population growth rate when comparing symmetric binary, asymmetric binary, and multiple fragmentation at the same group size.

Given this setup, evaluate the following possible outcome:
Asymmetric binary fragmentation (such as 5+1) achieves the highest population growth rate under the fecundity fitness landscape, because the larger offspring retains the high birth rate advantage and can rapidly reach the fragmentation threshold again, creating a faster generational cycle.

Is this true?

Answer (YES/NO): NO